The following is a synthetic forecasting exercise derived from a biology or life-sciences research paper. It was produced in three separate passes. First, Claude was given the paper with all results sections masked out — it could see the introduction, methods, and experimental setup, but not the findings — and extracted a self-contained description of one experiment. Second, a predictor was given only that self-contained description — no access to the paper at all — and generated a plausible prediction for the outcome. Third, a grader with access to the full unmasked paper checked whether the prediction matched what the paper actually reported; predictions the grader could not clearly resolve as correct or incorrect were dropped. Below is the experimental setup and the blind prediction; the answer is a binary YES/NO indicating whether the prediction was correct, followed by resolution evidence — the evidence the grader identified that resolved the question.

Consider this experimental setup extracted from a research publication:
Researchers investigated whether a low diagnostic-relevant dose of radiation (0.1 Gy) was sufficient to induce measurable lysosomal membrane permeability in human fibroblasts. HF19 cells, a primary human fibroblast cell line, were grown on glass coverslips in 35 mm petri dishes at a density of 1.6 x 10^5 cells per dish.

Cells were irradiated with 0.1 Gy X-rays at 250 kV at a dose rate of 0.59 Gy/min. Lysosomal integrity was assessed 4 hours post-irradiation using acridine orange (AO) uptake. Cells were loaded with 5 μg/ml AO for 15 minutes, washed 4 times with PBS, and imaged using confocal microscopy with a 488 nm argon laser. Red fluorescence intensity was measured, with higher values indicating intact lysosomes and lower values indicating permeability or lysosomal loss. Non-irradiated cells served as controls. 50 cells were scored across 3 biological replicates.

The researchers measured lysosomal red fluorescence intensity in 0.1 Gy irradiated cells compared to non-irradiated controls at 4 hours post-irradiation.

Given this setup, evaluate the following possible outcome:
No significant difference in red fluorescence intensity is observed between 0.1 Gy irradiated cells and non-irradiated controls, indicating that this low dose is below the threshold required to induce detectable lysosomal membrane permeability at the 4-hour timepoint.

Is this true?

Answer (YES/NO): YES